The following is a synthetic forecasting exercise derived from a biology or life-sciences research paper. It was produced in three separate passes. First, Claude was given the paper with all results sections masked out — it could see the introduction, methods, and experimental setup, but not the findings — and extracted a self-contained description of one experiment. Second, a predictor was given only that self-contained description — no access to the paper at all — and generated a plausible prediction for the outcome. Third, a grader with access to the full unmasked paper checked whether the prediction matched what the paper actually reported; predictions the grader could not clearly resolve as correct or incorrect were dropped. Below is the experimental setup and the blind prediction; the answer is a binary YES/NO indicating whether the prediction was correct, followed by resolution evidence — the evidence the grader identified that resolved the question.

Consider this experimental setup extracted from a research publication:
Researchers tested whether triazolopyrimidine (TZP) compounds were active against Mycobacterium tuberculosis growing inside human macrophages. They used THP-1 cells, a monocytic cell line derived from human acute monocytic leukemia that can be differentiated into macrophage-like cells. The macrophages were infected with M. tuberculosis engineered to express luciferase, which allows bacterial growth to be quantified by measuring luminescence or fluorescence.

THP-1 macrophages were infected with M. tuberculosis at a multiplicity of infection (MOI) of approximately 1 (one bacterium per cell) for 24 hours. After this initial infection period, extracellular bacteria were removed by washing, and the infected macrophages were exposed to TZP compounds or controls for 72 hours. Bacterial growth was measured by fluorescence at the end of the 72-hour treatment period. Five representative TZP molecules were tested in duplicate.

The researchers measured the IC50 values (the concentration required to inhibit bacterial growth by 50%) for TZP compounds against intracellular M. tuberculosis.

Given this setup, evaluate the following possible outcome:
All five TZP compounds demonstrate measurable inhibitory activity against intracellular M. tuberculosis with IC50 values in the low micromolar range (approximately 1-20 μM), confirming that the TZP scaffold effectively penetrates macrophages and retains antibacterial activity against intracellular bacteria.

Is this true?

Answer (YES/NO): NO